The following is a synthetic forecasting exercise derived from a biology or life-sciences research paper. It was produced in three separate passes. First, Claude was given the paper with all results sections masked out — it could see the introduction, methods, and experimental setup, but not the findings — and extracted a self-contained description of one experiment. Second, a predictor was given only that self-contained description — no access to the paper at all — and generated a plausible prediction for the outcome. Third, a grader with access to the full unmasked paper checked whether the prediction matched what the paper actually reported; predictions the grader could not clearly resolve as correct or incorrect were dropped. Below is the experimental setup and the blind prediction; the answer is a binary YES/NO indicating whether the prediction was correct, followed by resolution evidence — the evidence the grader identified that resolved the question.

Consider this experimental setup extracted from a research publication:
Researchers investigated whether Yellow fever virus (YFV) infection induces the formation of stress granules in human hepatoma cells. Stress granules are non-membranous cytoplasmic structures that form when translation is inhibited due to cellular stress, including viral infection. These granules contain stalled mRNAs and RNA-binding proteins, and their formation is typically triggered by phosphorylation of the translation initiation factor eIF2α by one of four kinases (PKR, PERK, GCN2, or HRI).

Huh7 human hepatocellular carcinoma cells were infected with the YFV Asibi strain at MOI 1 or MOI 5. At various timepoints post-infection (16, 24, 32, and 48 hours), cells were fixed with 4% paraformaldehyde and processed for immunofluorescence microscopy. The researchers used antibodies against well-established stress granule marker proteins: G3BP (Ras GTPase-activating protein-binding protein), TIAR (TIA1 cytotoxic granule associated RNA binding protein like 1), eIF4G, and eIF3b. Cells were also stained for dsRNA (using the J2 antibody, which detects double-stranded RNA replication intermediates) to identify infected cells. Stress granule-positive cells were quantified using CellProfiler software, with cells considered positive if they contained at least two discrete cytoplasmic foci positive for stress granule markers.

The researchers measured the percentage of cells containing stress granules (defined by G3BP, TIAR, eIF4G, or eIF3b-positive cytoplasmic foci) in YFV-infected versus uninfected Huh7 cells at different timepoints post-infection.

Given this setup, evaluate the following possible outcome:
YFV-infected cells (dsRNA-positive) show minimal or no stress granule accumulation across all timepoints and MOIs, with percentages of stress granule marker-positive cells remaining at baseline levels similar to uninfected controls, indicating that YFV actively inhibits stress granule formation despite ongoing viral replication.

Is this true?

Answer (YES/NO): NO